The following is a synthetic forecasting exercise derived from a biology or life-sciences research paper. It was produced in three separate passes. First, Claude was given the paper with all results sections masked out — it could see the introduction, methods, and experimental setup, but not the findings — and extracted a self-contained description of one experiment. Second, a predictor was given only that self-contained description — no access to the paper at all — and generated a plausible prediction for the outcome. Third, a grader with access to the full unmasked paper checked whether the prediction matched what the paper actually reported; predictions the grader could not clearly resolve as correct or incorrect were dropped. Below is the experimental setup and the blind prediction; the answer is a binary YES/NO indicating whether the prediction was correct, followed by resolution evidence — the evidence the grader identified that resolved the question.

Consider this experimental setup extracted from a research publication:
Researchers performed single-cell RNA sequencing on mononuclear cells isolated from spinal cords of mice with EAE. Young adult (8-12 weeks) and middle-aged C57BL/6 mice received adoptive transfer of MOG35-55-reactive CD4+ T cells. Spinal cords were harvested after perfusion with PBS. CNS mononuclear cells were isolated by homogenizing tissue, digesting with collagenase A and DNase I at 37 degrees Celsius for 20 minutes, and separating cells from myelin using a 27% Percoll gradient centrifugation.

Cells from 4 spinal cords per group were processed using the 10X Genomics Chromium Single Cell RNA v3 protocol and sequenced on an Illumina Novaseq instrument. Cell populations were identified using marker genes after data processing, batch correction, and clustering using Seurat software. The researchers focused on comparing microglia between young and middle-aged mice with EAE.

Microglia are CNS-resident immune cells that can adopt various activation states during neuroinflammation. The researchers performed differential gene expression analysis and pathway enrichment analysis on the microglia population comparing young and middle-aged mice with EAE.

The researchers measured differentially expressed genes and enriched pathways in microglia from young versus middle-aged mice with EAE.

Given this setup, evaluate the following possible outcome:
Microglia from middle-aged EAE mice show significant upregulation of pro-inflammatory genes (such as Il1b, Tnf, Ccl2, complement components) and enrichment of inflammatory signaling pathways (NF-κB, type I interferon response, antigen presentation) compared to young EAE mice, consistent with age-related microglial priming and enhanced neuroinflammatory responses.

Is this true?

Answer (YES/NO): YES